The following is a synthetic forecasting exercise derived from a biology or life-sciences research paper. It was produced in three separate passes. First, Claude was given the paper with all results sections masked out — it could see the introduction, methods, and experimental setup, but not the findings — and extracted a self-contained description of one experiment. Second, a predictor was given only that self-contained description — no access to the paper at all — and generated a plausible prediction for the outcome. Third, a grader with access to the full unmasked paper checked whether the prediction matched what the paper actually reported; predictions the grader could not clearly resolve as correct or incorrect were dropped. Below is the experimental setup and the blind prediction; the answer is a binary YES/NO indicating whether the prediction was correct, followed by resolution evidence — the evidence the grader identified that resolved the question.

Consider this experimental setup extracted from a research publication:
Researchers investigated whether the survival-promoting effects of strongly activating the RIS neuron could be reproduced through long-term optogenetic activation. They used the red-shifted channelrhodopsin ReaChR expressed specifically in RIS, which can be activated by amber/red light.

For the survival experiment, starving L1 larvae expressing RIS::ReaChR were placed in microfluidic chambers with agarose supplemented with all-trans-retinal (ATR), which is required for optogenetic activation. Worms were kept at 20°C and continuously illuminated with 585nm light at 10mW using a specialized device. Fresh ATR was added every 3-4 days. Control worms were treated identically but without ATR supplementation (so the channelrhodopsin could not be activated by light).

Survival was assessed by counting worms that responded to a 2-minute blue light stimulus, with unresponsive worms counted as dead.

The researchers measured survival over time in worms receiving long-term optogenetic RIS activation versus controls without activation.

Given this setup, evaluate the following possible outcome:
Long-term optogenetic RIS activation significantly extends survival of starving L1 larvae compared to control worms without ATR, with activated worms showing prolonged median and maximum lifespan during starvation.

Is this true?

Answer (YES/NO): NO